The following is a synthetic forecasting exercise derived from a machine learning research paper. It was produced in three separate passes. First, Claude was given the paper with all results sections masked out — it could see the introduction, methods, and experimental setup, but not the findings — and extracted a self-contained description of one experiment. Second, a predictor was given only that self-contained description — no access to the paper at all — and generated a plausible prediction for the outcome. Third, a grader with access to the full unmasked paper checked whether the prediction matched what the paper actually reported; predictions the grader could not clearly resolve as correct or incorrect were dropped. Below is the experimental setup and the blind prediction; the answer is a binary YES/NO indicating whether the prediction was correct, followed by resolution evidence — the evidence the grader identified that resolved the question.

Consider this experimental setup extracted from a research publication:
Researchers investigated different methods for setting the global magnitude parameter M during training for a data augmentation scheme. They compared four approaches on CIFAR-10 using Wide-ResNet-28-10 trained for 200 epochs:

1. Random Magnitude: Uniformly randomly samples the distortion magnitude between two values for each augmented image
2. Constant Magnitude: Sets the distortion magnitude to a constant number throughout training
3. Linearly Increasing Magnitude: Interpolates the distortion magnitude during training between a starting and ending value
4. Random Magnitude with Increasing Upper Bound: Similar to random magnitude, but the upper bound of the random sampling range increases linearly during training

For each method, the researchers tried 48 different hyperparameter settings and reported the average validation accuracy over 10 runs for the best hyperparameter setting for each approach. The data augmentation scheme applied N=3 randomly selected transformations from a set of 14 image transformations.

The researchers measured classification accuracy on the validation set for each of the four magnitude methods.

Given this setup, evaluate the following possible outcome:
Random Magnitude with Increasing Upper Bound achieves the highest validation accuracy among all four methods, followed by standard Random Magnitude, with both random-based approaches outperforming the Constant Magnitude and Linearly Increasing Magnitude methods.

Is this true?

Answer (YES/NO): NO